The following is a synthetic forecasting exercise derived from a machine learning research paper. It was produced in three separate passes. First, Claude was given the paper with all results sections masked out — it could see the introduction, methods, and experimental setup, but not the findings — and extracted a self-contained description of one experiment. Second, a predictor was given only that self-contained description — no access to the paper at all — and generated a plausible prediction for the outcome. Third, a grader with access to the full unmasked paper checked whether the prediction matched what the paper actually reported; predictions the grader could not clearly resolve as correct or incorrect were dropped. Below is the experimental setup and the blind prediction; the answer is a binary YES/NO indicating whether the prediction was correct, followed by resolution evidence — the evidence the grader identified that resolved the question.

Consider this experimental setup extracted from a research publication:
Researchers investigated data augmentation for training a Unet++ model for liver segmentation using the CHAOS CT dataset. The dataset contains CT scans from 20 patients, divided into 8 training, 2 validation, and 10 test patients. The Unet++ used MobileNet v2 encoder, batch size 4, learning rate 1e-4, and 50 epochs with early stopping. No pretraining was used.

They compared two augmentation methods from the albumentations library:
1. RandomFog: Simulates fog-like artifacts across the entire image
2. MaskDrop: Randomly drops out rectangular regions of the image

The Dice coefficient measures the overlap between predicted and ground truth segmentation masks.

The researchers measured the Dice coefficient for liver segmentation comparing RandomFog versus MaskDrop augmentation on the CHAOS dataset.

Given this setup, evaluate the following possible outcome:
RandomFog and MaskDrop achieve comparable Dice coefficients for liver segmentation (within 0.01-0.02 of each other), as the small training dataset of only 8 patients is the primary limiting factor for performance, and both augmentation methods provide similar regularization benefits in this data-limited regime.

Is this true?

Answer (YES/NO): NO